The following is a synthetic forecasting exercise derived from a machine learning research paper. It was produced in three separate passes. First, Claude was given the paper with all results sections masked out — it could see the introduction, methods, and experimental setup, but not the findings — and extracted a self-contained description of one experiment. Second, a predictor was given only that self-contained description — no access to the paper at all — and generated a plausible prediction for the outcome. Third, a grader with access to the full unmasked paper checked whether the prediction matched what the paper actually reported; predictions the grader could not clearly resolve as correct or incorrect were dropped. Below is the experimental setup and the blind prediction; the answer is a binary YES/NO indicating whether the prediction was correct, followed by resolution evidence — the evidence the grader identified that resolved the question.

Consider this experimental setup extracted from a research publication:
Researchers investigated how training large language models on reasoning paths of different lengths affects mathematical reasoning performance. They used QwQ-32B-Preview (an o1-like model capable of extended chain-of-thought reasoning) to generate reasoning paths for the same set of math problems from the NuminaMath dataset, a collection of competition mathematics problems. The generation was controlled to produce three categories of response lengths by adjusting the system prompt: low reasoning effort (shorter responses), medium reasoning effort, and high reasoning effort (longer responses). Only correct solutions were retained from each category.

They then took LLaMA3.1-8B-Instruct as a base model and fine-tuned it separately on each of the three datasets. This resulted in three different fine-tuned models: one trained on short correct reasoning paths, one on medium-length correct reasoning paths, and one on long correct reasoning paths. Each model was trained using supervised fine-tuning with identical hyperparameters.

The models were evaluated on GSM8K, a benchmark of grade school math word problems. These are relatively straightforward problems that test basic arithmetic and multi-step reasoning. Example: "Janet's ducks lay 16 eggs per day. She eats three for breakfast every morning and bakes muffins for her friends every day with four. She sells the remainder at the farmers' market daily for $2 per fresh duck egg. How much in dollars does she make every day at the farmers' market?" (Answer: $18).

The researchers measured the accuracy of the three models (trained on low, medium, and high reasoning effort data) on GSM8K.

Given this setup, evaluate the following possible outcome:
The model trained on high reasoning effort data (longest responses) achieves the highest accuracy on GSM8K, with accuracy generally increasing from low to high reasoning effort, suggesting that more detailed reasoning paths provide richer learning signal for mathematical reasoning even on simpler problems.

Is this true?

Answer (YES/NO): NO